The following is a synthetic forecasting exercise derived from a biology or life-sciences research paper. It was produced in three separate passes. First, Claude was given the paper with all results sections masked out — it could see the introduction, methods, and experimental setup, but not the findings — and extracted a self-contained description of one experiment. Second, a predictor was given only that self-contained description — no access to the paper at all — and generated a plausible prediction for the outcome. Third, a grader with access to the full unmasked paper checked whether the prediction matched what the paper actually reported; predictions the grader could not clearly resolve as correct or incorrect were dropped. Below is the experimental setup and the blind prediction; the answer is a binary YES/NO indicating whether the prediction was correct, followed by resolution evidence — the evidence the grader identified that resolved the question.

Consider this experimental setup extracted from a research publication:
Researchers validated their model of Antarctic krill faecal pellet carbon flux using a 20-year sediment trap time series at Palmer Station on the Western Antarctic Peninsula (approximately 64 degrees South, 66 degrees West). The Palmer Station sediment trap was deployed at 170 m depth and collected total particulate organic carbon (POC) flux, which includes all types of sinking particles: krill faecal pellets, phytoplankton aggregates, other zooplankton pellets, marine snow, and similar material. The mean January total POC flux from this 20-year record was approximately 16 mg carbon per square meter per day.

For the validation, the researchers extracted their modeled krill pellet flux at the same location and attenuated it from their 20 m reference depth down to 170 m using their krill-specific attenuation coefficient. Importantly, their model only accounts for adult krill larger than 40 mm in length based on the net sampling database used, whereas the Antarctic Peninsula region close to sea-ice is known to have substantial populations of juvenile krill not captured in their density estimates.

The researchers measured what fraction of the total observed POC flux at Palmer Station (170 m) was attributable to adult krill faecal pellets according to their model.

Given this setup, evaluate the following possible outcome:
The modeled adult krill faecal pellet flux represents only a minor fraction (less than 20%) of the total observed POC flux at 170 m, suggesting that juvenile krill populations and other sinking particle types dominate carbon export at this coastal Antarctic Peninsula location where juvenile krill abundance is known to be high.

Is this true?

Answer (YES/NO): NO